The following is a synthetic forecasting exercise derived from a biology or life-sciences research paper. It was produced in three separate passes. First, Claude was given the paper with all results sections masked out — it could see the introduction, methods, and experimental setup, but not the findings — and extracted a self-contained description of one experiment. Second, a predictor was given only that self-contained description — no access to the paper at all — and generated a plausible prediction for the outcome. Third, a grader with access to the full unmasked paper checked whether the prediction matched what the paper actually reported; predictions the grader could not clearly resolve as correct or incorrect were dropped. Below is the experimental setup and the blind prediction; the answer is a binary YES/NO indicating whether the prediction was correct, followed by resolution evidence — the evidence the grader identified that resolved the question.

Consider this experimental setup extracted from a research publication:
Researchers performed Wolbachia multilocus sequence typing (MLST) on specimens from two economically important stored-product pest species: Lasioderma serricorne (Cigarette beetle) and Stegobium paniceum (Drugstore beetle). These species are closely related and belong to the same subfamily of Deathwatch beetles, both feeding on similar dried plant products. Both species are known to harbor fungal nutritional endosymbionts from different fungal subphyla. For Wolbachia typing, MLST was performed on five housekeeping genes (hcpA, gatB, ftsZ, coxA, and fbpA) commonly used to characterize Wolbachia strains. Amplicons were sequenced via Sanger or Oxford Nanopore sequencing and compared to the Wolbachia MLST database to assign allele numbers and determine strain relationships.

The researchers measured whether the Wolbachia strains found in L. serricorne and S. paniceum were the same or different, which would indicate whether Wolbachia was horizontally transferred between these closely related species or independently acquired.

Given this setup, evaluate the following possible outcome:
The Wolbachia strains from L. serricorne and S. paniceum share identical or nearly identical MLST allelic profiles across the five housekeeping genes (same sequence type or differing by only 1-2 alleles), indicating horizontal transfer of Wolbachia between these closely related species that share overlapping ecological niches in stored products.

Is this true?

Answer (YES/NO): NO